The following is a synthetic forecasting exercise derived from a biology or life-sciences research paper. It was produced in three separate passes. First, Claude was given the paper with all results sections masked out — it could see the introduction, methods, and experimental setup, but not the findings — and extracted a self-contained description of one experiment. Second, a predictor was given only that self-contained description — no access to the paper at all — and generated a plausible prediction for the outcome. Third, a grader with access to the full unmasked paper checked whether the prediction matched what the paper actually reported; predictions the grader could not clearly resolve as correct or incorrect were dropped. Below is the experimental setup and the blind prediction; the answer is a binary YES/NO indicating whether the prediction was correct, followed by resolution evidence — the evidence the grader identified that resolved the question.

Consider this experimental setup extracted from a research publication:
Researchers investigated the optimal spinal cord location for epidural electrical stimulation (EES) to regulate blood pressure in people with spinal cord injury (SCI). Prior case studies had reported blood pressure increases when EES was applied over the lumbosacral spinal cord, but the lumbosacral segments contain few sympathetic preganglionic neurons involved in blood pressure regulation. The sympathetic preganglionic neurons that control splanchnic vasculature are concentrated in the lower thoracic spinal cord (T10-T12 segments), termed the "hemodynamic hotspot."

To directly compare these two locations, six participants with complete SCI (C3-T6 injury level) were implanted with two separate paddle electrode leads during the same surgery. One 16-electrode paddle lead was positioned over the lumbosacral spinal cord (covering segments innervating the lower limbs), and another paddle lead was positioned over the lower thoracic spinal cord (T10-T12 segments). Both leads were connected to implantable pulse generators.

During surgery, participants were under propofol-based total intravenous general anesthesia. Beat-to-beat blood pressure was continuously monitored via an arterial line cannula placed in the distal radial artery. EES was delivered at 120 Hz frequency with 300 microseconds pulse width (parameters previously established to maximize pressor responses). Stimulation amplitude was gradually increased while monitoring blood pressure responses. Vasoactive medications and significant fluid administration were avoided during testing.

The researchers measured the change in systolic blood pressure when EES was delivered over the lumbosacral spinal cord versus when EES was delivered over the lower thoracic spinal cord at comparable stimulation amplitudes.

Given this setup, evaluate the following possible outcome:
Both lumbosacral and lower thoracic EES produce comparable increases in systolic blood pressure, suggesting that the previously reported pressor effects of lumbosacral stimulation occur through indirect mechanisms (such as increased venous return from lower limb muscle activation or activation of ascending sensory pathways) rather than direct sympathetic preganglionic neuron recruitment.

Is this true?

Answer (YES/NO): NO